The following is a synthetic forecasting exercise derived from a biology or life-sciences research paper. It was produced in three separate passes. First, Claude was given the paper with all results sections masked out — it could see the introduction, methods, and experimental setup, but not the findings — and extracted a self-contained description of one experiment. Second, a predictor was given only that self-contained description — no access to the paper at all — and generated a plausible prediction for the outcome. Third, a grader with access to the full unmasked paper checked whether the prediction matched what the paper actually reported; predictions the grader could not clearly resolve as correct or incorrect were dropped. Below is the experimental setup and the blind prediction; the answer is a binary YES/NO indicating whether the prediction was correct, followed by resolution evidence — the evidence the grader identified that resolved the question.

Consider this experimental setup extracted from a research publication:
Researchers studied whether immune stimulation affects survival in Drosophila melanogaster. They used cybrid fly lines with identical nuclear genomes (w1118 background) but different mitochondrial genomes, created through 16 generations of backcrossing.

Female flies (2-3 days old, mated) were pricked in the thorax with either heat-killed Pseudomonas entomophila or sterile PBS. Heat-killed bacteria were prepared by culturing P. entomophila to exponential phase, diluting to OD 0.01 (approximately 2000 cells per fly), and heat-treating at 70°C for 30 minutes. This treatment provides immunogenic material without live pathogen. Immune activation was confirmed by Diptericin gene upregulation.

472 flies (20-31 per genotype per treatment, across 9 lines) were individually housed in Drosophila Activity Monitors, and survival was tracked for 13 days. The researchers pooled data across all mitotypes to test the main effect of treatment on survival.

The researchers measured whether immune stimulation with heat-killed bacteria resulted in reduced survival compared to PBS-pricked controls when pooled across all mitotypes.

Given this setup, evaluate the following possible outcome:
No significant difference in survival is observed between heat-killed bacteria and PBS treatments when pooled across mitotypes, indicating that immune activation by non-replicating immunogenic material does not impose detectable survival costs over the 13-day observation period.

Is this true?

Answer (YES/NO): NO